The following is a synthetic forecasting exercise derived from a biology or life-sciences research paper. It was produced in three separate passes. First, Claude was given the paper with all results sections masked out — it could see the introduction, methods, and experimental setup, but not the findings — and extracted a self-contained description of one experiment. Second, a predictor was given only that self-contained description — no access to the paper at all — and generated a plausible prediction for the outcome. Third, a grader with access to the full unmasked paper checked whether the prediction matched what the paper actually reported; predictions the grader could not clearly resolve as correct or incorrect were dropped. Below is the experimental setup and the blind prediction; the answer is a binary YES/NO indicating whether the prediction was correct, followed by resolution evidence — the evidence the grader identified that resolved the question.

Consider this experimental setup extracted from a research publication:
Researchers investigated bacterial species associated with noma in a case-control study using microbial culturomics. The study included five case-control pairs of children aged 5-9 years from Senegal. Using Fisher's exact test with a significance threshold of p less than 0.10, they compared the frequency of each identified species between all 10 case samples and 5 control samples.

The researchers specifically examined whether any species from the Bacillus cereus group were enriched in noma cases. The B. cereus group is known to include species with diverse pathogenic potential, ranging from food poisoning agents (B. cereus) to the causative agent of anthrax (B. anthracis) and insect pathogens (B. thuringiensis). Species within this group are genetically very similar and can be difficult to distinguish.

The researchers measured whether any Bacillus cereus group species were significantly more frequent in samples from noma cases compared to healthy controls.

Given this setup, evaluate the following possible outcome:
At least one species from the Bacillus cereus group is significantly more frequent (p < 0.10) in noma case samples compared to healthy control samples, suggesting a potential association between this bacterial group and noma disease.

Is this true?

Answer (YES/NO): NO